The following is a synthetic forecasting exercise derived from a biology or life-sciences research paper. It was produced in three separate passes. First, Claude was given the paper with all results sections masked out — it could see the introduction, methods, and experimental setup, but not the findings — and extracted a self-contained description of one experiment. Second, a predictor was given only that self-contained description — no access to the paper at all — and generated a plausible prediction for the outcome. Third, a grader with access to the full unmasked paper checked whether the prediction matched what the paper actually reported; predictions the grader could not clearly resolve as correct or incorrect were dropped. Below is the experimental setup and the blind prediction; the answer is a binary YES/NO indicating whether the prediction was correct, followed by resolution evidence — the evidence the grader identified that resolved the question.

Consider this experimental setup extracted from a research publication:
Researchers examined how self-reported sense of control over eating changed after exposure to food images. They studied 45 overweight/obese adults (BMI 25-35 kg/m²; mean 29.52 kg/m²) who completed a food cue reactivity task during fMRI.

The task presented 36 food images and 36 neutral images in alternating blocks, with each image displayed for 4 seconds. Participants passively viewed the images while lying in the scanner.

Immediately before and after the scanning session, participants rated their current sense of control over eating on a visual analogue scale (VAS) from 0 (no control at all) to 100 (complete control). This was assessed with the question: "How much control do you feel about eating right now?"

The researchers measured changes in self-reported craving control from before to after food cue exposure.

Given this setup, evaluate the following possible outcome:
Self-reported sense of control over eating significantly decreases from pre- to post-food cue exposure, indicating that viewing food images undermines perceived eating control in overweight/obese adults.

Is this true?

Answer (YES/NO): YES